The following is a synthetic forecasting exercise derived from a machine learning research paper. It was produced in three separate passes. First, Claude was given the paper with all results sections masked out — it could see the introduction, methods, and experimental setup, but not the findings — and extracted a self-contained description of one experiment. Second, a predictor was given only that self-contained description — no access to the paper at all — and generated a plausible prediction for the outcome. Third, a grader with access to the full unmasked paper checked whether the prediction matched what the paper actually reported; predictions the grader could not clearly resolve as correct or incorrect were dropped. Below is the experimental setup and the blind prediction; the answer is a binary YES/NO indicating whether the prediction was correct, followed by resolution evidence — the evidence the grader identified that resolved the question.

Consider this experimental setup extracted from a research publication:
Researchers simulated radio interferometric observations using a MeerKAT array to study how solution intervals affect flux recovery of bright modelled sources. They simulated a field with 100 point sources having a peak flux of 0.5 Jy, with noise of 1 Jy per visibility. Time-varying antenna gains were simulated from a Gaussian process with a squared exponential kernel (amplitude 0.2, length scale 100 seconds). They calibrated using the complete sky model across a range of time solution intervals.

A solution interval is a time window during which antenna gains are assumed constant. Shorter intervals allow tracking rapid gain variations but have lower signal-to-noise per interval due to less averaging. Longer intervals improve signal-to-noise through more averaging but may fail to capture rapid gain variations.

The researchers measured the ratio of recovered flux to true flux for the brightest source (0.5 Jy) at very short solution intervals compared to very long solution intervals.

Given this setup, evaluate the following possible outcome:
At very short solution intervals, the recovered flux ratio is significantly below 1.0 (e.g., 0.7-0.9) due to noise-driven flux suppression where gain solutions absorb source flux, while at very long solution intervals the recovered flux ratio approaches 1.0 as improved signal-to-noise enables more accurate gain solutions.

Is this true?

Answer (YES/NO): NO